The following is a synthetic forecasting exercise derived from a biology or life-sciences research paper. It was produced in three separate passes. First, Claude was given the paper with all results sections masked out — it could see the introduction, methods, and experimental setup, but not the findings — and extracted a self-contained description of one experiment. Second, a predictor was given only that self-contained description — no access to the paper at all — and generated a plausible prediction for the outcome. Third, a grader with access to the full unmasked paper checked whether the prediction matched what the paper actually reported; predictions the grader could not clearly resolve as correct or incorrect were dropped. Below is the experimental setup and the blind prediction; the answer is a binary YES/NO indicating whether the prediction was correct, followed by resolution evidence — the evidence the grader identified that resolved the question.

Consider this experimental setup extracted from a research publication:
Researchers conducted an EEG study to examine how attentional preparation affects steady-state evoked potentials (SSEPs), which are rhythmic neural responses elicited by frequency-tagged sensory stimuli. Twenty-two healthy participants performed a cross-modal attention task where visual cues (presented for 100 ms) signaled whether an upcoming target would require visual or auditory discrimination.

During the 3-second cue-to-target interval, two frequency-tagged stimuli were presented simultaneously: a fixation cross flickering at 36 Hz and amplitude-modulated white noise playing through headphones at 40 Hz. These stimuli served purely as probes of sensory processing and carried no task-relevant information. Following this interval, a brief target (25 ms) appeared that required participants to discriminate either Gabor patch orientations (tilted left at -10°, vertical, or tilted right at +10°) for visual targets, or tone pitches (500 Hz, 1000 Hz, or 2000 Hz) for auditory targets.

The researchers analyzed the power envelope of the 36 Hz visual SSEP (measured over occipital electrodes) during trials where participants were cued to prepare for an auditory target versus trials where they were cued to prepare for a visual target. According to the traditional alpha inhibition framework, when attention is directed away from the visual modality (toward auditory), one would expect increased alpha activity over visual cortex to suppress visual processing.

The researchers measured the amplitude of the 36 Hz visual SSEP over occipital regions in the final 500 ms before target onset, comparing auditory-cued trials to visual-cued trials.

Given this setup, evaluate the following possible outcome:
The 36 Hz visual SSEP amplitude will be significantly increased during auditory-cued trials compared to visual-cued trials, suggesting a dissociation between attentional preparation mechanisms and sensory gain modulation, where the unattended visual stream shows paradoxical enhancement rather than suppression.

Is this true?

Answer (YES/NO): YES